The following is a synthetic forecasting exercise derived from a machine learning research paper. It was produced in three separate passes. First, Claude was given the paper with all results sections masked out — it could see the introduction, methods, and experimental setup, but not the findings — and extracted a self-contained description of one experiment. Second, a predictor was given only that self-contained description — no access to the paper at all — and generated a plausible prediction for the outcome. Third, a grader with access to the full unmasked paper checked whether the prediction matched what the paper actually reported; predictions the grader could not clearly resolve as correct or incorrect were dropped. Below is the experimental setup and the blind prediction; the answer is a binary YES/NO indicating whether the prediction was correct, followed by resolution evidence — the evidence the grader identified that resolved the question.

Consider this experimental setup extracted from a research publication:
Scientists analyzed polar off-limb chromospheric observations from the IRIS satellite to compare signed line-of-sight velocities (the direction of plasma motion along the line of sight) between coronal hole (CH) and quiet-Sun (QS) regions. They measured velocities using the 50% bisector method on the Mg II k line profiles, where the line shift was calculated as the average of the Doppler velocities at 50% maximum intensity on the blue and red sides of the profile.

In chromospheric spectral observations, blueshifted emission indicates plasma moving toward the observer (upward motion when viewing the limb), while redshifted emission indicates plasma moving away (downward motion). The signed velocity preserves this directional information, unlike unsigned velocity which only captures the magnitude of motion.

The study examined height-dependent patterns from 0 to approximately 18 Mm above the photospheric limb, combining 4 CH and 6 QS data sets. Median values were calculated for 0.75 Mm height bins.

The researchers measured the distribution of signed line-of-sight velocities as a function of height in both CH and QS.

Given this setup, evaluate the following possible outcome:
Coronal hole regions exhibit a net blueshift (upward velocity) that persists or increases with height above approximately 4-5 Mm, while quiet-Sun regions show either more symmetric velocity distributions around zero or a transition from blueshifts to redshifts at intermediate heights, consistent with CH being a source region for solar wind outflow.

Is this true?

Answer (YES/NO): NO